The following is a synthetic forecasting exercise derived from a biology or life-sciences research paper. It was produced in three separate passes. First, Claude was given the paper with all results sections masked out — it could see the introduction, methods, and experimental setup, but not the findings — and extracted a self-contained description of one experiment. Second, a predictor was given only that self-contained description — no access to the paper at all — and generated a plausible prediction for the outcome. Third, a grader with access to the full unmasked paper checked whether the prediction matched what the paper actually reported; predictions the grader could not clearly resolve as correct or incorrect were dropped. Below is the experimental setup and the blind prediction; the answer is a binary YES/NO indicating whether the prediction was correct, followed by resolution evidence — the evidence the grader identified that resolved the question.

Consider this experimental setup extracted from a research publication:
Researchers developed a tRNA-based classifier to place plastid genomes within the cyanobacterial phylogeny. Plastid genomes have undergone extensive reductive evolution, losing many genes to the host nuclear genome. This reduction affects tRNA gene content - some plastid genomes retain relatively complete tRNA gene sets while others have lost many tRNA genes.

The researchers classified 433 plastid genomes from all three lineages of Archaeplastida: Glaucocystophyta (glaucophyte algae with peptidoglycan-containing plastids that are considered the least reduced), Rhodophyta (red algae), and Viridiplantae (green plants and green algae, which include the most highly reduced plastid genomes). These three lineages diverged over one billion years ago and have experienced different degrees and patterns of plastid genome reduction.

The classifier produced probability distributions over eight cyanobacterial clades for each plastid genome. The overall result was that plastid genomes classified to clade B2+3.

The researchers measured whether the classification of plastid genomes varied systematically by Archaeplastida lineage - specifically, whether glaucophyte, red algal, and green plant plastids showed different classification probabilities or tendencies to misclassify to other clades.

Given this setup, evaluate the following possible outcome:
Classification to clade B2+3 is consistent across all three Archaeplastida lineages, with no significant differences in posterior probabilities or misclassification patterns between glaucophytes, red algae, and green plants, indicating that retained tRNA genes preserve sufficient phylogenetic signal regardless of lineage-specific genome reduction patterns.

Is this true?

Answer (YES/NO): NO